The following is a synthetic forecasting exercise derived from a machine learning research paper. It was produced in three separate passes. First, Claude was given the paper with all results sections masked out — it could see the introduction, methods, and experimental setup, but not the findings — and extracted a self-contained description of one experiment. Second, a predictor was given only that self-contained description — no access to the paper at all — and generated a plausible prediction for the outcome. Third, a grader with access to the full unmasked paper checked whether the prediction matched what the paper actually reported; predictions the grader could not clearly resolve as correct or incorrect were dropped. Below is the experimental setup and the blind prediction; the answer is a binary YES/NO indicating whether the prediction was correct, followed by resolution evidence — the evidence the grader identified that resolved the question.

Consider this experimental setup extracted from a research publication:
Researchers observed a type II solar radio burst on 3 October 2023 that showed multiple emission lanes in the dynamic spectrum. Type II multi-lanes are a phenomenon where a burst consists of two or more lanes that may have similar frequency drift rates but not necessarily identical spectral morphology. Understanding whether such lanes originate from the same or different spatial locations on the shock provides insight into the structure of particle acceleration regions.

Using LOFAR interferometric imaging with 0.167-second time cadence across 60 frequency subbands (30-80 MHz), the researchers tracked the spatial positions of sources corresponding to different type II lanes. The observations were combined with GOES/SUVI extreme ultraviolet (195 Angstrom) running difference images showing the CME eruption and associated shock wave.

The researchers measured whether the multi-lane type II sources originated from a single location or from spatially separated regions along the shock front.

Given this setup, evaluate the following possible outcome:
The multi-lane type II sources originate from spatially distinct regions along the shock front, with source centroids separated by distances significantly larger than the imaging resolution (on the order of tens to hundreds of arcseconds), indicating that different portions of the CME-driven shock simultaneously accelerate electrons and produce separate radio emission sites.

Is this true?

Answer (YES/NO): YES